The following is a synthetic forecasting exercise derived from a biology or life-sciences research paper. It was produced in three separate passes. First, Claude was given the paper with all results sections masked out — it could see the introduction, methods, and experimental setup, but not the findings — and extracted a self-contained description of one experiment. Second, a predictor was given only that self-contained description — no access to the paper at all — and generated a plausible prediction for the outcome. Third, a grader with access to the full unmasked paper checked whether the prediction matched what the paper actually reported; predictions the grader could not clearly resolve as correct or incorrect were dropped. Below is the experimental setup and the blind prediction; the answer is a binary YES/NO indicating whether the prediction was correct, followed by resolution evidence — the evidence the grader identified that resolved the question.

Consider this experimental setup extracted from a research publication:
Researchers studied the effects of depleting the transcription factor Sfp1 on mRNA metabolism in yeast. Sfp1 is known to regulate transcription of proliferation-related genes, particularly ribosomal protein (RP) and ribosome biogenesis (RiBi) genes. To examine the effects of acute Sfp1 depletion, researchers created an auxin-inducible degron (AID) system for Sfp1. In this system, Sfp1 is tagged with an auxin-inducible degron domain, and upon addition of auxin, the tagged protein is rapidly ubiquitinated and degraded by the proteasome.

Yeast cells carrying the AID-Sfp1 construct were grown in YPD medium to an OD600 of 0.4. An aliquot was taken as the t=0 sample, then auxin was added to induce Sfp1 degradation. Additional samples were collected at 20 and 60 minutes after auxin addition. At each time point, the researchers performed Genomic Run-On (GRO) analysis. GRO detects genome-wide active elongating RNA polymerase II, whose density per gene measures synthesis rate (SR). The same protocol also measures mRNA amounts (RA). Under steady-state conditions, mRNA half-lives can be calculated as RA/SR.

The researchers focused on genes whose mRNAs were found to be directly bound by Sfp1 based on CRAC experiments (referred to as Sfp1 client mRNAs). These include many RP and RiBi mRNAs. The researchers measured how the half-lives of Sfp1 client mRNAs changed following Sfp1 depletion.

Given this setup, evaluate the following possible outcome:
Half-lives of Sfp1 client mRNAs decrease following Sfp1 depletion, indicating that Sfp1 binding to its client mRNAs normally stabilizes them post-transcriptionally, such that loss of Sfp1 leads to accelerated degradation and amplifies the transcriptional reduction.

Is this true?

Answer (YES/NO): YES